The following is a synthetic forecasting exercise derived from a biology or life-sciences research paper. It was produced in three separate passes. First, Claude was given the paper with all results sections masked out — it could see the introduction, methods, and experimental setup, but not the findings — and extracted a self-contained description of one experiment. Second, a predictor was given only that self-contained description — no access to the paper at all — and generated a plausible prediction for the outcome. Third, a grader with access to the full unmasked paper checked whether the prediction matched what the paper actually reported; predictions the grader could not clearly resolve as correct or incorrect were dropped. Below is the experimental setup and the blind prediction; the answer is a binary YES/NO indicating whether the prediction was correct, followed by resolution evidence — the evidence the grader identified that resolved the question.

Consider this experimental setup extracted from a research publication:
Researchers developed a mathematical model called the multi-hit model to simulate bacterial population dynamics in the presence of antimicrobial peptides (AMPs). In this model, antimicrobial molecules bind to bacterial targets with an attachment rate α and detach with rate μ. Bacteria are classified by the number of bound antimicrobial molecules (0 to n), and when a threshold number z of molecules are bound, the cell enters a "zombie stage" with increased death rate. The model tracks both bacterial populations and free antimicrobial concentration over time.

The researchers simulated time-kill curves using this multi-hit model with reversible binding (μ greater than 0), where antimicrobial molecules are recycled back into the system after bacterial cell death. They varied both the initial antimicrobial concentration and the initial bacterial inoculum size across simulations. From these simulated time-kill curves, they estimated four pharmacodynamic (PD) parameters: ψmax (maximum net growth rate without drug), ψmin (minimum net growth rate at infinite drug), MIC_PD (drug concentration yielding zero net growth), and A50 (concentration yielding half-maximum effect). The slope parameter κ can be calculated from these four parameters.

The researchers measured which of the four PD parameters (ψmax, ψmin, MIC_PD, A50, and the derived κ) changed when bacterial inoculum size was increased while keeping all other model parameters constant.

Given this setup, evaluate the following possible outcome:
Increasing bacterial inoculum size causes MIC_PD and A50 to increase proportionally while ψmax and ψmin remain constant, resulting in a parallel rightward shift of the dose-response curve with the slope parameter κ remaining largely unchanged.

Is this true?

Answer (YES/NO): NO